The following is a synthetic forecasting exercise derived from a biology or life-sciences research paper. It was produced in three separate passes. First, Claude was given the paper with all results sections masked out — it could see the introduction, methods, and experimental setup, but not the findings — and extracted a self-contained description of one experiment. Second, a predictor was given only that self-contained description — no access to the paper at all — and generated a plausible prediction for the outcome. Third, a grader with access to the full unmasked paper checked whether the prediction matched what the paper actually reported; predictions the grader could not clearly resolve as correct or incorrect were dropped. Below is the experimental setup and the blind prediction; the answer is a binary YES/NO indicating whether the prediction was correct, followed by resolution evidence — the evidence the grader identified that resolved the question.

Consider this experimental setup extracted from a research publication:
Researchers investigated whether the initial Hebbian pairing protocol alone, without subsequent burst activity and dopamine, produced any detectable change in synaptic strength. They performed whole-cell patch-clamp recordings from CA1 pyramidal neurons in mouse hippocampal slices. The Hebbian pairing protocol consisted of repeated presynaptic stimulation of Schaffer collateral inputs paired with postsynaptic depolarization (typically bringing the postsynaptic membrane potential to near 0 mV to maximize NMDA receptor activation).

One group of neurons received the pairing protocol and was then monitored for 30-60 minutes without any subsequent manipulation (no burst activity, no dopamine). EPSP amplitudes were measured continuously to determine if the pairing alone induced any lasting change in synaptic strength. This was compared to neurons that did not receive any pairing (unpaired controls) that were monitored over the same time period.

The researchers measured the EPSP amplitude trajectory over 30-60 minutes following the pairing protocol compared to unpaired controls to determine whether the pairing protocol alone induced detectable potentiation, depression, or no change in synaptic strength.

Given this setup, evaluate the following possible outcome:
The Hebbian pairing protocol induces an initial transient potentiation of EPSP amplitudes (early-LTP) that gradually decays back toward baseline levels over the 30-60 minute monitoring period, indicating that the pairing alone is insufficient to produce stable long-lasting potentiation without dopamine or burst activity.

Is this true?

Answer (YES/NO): NO